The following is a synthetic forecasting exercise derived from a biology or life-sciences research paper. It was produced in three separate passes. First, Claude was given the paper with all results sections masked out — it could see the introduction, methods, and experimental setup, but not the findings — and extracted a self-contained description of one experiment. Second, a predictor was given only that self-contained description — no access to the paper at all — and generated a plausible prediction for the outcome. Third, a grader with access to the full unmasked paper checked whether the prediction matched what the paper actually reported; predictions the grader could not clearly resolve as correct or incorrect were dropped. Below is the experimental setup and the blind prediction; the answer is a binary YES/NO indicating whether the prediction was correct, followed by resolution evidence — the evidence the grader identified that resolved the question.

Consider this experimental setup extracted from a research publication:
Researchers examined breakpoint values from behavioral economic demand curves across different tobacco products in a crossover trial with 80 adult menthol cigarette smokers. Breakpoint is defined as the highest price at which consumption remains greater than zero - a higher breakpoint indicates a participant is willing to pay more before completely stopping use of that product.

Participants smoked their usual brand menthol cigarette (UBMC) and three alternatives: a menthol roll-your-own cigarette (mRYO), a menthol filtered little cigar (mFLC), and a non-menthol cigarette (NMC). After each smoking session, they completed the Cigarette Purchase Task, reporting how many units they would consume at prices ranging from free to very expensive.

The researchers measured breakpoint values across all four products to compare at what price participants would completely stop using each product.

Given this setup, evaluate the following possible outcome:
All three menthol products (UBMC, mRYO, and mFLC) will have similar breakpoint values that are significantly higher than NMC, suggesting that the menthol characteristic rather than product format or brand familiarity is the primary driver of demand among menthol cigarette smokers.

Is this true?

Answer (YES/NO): NO